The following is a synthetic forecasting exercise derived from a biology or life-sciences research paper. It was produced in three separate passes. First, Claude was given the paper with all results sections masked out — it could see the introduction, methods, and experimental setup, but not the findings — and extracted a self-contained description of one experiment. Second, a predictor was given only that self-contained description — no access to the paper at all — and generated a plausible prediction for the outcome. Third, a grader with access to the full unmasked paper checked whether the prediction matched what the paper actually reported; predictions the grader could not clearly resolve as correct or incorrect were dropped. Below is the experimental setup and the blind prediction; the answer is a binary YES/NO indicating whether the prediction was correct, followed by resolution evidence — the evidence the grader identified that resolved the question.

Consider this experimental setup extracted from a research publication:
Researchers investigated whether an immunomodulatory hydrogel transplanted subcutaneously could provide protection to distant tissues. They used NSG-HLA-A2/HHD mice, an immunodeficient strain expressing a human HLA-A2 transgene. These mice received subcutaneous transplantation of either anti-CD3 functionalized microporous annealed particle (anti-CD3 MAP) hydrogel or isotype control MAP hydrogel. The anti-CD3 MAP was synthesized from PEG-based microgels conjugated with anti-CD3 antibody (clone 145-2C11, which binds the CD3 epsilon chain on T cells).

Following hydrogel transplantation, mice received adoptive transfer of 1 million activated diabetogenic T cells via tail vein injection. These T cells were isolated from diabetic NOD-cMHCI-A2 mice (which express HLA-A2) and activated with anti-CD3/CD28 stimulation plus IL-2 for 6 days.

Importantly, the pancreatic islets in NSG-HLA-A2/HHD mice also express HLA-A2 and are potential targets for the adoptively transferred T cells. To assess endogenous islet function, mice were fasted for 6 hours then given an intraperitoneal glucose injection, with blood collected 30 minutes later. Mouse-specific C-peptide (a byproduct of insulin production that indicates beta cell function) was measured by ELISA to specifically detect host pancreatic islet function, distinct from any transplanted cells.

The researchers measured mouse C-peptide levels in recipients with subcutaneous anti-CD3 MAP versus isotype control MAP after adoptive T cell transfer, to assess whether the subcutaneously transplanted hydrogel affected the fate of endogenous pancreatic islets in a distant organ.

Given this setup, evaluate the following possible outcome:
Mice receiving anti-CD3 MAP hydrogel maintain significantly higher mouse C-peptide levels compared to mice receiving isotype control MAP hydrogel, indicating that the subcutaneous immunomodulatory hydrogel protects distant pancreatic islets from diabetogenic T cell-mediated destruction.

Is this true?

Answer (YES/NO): YES